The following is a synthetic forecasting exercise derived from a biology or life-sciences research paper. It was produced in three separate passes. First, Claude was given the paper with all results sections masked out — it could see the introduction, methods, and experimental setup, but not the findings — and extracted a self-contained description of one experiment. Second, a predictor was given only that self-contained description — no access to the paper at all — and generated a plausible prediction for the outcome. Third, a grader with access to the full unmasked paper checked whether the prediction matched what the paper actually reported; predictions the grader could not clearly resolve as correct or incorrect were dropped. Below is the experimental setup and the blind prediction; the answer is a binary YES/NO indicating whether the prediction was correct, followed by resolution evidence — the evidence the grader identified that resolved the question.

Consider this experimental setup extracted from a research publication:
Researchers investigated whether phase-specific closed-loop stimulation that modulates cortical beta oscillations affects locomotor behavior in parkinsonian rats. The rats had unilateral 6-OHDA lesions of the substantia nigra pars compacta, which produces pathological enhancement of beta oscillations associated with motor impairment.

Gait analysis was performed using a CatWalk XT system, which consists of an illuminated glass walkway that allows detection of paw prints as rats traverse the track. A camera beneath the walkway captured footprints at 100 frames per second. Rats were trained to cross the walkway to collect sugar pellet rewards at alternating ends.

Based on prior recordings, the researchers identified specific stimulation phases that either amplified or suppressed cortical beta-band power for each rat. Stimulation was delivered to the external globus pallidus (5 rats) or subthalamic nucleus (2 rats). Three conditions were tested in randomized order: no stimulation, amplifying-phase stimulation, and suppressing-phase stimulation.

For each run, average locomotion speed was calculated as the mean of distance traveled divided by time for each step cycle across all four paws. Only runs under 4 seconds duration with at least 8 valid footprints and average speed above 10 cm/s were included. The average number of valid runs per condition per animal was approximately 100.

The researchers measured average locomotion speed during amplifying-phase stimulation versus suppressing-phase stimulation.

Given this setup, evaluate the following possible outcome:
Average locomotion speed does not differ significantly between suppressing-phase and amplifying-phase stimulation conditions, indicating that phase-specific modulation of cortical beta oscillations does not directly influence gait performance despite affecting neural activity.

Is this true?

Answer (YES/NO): NO